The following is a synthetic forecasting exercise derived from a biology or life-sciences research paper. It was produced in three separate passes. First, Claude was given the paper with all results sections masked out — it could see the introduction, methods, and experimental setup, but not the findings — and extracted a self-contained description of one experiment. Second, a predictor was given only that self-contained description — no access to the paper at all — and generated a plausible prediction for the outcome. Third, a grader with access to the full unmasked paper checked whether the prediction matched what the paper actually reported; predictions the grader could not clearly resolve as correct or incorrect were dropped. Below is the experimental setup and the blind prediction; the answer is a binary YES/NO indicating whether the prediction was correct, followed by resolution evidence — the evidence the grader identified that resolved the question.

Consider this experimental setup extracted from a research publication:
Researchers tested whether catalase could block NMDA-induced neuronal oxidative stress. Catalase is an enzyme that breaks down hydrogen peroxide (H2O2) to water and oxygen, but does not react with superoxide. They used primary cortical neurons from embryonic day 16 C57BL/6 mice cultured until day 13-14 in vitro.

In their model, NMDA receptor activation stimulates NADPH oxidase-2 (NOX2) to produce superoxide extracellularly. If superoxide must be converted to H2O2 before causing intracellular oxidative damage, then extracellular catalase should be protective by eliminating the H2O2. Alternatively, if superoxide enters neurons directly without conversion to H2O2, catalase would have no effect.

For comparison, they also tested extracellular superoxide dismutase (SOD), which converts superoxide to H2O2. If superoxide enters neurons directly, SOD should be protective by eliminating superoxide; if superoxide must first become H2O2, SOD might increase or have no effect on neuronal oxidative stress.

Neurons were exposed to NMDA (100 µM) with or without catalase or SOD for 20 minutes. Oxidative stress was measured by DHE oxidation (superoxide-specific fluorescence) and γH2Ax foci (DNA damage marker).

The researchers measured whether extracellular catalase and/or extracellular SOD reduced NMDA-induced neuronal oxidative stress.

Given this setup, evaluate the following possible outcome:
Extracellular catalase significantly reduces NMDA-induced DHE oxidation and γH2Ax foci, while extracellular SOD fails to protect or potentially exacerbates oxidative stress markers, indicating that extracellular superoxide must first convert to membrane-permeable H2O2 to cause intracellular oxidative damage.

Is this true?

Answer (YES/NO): NO